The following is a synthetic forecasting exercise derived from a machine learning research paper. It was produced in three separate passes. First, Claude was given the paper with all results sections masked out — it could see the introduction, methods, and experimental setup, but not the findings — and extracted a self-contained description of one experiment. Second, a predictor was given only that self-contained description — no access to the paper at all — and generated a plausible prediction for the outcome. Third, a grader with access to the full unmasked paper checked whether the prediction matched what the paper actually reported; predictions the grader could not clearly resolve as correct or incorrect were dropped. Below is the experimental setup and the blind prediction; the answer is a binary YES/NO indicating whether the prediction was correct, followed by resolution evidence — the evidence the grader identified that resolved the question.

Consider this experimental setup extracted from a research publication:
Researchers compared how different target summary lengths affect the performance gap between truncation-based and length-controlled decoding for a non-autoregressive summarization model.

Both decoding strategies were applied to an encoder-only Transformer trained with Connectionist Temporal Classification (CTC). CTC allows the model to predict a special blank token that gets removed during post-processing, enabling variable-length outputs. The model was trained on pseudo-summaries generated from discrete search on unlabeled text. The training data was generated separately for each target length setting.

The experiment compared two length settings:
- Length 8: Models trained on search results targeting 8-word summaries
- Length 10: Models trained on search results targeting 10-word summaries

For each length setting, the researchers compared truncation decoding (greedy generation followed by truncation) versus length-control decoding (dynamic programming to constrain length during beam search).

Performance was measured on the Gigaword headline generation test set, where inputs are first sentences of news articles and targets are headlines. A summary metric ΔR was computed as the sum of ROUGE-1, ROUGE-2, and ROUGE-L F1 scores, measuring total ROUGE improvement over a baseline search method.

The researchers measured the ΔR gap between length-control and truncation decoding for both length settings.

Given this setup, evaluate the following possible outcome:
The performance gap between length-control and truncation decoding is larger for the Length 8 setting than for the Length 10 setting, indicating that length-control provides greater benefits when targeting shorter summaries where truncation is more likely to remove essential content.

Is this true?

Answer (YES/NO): YES